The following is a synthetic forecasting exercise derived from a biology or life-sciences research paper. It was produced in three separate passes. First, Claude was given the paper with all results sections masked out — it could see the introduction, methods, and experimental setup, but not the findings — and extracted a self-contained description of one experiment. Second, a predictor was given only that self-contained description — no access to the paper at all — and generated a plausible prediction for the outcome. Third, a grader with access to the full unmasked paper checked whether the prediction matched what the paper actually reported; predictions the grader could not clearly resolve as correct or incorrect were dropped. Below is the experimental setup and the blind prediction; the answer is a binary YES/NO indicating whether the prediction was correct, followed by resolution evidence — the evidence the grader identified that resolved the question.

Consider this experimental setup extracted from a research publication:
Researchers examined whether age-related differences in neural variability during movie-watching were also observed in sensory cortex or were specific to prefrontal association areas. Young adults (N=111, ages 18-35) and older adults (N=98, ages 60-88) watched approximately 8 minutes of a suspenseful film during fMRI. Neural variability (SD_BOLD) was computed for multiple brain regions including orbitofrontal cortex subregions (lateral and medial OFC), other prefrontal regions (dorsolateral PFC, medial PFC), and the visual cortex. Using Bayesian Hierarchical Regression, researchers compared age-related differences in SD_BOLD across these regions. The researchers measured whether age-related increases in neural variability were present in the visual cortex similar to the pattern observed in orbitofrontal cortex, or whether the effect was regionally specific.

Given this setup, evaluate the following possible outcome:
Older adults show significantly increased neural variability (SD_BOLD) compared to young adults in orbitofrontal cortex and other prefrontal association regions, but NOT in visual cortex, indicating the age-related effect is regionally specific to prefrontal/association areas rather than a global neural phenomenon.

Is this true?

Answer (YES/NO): NO